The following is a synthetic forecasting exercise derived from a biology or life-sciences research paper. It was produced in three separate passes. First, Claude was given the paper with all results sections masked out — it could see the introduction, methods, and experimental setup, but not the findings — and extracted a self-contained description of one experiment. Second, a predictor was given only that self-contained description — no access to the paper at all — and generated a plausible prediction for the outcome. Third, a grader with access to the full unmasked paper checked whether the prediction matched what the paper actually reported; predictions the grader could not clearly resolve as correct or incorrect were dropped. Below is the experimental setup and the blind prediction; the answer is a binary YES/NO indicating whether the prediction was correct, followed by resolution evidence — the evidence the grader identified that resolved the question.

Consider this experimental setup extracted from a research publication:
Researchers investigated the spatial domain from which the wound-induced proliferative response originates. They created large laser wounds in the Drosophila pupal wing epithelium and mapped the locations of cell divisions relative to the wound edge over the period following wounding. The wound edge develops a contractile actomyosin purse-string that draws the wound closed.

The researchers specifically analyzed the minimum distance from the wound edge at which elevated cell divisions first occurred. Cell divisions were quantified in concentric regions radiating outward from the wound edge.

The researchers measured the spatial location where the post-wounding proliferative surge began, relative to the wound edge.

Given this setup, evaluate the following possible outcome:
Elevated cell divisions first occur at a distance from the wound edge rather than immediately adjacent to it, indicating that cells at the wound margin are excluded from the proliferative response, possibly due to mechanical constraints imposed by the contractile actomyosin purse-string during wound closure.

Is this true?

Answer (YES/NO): YES